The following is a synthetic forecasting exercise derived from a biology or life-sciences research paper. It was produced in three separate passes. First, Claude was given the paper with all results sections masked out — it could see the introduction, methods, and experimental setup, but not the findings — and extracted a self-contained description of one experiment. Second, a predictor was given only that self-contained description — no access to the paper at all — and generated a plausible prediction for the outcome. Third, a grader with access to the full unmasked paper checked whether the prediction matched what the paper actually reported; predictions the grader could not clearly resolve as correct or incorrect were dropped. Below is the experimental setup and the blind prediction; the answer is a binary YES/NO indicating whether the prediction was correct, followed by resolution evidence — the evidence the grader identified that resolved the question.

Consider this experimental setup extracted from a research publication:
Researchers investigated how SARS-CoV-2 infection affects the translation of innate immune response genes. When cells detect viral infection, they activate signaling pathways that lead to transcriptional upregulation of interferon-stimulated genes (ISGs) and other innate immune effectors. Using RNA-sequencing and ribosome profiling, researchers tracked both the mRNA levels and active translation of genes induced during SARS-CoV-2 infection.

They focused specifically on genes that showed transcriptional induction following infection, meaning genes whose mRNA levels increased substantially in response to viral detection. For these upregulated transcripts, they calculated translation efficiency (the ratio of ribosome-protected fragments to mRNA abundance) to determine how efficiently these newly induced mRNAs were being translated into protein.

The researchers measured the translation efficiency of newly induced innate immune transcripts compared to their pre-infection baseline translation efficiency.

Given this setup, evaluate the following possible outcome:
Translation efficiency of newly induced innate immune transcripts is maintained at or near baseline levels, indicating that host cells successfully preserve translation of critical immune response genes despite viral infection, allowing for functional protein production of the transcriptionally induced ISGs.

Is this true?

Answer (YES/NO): NO